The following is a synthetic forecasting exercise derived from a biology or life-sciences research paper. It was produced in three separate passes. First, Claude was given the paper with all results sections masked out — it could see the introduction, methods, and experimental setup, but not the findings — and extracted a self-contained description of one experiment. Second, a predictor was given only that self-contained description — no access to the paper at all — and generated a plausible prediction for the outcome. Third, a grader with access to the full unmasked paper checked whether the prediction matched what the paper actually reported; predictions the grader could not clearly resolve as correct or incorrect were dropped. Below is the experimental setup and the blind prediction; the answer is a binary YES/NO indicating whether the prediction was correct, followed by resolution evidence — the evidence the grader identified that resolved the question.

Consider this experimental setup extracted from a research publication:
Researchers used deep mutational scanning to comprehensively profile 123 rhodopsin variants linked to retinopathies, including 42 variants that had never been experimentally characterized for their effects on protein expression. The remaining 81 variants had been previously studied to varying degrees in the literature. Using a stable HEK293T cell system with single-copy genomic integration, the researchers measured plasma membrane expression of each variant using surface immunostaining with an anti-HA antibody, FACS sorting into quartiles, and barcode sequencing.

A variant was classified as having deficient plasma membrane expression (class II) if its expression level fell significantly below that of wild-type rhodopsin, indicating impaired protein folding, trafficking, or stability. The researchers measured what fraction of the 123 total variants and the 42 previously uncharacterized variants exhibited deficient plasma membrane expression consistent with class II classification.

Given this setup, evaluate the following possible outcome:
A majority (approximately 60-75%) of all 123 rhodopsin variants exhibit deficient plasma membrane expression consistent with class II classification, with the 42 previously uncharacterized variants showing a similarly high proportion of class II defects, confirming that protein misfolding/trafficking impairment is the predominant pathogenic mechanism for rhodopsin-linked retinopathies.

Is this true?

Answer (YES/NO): NO